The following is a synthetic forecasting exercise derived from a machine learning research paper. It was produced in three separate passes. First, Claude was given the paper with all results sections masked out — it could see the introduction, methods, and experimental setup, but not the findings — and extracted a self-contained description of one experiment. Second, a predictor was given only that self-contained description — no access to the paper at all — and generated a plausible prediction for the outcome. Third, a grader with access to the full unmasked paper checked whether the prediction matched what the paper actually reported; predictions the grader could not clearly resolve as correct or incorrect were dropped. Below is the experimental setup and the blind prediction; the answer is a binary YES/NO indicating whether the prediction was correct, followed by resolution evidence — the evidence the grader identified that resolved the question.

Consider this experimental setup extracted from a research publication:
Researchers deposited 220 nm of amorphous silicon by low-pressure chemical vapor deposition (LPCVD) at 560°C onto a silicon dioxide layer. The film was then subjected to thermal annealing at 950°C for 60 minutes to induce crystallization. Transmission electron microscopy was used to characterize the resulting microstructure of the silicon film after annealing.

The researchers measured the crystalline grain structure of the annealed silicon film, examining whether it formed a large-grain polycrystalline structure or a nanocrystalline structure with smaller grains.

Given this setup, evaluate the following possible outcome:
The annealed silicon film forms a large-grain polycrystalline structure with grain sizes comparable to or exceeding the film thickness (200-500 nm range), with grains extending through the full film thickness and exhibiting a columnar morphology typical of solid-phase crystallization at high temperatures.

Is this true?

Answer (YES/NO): NO